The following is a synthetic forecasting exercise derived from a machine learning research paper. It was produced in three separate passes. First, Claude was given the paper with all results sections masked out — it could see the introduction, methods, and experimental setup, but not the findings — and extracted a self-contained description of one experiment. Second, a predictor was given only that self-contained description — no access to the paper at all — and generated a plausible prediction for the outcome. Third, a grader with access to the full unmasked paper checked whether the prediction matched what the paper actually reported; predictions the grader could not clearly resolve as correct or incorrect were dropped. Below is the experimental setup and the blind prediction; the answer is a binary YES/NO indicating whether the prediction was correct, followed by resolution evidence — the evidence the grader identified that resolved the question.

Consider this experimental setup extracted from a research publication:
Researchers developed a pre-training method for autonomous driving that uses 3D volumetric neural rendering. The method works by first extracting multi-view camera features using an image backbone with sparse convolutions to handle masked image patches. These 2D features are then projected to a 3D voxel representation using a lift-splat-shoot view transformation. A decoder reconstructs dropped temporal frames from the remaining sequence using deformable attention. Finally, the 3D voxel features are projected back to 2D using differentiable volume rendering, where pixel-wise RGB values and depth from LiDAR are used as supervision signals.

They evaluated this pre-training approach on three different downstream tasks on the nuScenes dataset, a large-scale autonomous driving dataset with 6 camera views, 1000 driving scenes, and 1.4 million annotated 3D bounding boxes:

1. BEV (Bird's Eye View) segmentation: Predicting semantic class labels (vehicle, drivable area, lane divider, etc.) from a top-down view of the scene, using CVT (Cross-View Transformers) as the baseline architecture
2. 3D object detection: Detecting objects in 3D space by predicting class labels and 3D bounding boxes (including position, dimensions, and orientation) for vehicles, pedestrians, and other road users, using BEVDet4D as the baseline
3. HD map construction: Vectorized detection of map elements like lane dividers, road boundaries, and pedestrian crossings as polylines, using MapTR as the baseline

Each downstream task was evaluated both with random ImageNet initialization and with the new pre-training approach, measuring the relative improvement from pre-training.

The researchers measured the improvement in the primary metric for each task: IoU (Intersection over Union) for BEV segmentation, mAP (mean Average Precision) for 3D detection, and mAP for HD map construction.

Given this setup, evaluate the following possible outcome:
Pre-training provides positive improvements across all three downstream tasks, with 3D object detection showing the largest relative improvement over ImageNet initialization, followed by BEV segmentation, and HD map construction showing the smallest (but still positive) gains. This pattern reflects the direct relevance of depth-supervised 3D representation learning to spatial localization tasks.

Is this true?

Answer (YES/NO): NO